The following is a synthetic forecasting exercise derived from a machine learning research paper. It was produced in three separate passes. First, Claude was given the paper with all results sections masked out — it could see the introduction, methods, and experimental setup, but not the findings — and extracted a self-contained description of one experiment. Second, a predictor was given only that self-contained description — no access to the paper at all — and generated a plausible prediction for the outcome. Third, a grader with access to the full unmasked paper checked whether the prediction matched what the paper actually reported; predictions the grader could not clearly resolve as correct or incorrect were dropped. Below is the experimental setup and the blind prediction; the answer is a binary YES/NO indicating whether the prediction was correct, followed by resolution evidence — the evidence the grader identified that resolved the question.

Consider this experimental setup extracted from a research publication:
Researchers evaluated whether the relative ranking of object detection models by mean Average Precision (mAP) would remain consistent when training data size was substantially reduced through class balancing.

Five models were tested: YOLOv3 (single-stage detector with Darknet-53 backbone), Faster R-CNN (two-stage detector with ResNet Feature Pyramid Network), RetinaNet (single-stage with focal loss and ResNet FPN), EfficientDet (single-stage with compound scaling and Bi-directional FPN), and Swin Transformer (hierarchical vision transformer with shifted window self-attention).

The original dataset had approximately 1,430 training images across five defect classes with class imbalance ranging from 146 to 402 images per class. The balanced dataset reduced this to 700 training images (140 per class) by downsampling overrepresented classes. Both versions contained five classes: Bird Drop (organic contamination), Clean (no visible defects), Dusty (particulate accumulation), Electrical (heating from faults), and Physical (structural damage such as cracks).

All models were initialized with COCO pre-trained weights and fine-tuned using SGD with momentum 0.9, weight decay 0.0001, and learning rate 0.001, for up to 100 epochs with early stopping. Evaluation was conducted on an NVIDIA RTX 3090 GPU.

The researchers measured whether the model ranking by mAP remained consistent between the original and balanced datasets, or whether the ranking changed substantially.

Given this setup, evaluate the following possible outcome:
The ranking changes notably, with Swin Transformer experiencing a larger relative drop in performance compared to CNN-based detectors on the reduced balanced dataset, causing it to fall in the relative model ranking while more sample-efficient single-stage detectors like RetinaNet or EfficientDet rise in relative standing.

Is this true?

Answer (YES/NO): NO